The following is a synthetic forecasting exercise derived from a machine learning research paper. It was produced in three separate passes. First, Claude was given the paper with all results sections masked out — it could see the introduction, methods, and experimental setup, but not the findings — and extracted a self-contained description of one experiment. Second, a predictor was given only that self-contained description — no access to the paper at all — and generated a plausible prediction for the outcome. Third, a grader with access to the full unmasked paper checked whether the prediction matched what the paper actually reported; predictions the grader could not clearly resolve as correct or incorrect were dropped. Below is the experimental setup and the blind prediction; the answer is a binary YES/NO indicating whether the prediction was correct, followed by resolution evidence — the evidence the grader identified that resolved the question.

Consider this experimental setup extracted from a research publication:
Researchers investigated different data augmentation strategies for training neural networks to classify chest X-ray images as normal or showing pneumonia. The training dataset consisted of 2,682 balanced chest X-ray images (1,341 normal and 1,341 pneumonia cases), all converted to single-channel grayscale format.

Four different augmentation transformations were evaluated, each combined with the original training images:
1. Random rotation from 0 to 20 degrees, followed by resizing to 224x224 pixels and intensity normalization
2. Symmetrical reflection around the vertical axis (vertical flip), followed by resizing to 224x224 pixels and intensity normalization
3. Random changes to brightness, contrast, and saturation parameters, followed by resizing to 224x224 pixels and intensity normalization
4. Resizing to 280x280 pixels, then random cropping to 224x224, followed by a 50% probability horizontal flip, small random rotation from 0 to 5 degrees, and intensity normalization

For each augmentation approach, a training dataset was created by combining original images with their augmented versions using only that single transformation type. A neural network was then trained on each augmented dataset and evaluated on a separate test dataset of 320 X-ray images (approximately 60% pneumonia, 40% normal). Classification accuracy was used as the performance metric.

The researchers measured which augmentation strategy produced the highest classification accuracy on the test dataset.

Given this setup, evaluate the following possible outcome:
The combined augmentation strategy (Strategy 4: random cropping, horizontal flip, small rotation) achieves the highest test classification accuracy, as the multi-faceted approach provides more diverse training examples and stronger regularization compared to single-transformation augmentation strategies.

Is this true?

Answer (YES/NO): NO